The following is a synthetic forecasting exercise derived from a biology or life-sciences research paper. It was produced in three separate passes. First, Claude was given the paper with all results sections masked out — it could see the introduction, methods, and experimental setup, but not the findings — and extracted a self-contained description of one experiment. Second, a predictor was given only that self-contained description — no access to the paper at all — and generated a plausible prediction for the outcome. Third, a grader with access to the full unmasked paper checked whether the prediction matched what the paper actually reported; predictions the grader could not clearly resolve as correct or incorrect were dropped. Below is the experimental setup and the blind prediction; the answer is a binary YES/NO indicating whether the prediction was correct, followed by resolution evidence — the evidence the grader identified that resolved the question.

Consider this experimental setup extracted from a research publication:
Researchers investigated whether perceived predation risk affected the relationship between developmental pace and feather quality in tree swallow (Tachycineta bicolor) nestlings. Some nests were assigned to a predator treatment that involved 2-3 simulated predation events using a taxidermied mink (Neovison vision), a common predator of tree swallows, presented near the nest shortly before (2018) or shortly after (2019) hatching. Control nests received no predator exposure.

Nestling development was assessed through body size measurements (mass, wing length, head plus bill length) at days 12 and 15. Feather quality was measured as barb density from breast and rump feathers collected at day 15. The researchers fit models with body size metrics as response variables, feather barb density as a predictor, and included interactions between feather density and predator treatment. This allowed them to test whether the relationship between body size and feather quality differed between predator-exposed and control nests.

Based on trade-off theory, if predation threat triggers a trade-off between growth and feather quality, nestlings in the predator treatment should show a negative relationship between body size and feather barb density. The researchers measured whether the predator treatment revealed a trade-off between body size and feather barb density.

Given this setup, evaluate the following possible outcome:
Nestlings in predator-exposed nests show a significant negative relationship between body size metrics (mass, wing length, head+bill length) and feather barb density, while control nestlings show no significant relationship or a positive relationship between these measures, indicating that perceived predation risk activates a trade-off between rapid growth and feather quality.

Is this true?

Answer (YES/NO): NO